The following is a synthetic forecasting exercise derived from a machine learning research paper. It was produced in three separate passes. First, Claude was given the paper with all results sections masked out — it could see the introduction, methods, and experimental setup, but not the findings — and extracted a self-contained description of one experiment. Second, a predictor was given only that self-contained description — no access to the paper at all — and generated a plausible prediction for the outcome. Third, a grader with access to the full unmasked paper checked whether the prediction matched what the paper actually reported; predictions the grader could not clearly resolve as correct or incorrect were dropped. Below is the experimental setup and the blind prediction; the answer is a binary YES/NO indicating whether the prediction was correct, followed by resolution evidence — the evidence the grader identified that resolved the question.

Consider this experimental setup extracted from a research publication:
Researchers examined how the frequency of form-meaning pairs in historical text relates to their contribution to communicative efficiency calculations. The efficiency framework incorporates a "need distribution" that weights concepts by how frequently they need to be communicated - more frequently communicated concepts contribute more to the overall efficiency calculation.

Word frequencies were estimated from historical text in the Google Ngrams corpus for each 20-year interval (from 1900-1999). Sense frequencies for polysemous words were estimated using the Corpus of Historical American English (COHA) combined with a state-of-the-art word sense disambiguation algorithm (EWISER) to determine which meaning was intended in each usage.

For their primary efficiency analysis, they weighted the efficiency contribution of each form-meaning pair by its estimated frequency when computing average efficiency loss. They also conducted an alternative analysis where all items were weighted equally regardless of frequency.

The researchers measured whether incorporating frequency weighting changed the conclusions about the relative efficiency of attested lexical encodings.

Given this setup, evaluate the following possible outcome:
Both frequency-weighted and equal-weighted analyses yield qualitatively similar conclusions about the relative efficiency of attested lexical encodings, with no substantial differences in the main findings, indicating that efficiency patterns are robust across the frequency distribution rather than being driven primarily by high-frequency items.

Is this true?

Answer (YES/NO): YES